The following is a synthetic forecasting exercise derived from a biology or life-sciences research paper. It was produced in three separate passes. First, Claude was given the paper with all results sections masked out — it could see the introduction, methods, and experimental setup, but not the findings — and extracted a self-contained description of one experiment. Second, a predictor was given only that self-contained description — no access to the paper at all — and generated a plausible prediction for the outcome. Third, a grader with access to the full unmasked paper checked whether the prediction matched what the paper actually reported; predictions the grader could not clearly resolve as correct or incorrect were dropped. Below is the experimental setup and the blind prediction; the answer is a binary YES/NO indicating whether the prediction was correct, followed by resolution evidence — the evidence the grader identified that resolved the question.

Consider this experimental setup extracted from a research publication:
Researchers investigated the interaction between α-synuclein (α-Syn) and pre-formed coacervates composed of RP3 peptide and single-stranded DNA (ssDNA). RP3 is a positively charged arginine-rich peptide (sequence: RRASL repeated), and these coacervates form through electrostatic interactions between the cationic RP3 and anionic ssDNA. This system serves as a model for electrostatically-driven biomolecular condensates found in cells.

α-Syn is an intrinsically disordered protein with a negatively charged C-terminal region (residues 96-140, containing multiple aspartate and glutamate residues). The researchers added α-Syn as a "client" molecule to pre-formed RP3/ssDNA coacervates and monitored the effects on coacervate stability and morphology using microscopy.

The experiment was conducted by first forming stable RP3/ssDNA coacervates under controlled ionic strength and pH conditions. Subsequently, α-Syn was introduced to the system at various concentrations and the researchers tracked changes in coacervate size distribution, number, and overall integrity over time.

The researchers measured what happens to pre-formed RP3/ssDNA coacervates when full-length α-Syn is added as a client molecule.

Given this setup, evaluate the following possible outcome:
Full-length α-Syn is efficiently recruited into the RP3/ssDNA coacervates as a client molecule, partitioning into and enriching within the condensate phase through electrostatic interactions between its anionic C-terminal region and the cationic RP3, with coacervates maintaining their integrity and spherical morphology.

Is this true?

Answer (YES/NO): NO